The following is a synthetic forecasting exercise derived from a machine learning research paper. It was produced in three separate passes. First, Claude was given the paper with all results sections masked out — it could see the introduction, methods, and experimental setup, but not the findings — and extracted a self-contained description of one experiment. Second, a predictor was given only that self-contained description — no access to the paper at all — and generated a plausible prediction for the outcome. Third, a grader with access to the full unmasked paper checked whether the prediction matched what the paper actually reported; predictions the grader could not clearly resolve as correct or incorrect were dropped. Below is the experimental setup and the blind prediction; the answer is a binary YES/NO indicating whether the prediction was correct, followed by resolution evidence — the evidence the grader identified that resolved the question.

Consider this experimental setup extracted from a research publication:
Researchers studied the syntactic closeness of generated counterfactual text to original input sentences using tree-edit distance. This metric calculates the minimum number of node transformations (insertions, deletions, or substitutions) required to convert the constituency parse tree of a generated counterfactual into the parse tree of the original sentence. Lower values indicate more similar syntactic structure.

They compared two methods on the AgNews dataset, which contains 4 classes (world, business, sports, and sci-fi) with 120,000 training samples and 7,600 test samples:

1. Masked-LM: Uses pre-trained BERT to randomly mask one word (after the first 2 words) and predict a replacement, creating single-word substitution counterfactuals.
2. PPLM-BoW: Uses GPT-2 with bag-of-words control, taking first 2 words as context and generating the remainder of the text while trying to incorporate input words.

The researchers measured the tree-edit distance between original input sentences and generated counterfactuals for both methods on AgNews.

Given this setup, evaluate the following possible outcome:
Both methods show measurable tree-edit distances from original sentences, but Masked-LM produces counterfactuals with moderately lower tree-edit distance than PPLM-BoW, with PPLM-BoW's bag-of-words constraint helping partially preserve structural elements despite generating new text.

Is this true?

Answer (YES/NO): NO